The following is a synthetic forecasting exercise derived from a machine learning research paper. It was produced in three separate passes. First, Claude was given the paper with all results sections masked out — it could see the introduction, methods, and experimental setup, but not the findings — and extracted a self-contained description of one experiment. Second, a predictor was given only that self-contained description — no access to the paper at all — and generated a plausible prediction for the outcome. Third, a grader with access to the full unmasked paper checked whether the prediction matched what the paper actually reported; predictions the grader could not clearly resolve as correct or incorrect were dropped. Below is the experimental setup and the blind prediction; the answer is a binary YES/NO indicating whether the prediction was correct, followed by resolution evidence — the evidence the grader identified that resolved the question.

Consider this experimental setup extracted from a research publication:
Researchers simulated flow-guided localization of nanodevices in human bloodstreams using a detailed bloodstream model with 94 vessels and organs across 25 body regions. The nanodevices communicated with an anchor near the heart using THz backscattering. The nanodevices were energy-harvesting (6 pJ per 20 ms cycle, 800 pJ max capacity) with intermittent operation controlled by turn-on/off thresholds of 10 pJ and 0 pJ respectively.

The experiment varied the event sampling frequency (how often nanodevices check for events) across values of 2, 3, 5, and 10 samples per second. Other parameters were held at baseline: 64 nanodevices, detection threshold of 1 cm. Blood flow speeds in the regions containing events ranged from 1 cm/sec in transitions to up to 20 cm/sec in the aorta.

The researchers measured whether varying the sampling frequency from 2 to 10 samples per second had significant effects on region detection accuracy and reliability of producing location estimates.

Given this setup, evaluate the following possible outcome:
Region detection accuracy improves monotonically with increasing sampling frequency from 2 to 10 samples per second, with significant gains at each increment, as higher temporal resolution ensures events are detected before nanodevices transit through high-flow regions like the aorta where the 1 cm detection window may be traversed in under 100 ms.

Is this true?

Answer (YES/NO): NO